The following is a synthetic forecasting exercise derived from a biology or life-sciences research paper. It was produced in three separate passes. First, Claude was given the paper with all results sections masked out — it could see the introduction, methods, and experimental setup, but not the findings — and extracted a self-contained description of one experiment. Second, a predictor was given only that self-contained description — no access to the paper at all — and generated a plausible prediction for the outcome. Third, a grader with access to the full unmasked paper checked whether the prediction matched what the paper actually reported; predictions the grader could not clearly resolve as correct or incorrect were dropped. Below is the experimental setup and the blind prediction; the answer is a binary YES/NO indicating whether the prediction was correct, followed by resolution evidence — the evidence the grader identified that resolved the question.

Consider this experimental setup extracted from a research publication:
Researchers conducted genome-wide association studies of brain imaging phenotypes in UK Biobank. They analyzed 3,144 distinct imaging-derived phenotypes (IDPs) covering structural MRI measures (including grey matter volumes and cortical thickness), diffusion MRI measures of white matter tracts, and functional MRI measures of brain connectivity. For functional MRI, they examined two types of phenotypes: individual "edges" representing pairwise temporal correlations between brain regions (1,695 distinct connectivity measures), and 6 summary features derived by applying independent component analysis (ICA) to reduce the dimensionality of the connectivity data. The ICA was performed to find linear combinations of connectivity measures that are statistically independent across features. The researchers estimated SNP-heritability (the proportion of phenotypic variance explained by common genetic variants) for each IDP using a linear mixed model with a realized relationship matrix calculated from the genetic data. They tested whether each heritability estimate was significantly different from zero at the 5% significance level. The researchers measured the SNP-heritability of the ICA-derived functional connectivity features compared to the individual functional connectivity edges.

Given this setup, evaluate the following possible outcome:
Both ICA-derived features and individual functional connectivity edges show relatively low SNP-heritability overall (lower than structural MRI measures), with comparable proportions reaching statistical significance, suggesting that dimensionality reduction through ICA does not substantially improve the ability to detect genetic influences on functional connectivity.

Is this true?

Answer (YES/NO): NO